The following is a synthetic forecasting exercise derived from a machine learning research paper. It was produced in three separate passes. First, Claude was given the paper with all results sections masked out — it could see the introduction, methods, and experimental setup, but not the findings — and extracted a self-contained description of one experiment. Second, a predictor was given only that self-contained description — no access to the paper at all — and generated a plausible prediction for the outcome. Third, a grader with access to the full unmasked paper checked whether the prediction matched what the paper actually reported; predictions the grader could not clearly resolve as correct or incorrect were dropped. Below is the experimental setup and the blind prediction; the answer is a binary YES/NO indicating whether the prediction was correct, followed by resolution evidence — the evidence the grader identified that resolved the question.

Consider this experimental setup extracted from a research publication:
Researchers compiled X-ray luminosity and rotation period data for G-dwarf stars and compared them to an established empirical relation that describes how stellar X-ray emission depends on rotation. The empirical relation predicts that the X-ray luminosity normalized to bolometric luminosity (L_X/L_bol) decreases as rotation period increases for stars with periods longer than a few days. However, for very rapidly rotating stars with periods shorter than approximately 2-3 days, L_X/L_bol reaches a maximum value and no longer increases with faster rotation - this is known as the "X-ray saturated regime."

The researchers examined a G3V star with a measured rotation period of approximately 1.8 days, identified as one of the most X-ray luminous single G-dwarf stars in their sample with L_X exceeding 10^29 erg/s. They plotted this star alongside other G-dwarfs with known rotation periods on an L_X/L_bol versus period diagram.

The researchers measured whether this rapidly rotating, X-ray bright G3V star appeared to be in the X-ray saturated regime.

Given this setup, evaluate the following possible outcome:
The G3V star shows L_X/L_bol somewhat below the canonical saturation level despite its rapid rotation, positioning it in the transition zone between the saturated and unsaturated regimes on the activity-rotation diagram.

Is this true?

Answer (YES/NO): NO